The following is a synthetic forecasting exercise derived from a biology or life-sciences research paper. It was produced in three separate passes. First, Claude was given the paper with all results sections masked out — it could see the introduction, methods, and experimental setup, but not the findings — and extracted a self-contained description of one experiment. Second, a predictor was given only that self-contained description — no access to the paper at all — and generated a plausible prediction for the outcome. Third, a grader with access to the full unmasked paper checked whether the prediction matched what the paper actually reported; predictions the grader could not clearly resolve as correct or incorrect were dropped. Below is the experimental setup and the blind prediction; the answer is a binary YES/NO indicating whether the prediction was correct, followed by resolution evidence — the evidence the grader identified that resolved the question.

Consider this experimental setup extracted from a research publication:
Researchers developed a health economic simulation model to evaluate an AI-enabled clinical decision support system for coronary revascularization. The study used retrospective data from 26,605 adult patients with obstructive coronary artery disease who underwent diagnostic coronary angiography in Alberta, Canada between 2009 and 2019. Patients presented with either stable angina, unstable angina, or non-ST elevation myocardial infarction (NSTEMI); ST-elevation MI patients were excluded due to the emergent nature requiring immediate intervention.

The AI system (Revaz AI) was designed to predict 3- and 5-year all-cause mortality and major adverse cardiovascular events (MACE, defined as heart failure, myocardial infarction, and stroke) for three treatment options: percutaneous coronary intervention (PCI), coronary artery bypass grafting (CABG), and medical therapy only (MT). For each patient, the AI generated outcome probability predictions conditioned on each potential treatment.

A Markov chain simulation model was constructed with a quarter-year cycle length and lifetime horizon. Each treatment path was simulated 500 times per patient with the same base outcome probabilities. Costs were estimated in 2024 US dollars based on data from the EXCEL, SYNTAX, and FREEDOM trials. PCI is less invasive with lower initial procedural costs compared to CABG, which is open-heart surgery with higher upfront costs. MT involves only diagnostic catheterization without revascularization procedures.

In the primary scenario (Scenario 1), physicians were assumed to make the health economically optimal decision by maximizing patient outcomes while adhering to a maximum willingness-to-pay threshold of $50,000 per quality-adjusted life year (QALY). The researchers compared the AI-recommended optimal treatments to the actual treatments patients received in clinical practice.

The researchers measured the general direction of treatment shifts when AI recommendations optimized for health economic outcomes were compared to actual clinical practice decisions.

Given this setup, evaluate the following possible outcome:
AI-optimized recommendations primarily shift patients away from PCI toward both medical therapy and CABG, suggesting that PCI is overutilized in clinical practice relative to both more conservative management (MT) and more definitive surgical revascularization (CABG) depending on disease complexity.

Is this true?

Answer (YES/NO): NO